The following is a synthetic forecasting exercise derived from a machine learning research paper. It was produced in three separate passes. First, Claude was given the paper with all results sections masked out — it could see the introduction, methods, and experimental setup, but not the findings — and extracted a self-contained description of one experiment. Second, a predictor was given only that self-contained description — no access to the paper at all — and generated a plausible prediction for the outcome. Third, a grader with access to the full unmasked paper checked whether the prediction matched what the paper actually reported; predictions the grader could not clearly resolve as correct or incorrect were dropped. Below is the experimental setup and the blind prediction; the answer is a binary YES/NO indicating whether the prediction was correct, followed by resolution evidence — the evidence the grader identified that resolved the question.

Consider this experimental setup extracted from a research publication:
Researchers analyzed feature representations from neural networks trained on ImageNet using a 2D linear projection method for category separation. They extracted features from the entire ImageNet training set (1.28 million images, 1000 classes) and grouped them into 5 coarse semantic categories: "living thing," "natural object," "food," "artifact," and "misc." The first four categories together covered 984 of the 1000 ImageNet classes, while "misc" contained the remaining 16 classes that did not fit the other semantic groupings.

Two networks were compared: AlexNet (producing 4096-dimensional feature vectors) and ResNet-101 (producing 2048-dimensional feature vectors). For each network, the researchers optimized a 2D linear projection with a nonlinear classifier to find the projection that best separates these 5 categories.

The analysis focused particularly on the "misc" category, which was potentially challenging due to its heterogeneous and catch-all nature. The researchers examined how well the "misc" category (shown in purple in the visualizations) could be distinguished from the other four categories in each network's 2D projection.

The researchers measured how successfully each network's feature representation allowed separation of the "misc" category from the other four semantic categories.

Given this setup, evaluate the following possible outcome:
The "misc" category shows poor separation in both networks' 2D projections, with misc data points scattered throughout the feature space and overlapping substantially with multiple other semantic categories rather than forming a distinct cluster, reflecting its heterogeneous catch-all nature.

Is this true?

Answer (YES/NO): NO